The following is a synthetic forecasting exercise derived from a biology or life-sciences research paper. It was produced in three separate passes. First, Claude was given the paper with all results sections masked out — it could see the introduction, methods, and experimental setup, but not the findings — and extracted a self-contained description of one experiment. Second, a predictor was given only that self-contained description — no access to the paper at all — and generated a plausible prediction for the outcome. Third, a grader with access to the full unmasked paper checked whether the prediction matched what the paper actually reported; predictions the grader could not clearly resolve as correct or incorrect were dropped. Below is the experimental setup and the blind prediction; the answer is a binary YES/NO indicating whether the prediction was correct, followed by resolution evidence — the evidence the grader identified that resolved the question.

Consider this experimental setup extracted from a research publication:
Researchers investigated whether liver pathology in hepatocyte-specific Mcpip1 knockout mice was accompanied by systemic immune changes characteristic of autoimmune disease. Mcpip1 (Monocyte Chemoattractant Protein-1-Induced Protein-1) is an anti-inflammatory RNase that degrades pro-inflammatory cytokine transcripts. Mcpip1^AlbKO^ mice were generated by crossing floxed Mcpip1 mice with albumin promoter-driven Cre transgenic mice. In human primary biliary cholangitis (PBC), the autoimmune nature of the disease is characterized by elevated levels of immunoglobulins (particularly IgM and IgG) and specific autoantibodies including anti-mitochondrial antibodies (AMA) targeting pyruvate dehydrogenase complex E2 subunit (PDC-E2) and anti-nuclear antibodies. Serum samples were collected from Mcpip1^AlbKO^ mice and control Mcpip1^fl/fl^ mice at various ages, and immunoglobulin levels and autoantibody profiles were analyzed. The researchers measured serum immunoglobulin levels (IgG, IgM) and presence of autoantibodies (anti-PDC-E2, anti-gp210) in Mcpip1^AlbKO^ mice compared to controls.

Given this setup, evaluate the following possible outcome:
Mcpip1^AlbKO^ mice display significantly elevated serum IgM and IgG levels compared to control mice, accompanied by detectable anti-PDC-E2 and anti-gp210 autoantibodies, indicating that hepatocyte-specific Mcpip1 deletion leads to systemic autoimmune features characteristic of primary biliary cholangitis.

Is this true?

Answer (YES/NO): YES